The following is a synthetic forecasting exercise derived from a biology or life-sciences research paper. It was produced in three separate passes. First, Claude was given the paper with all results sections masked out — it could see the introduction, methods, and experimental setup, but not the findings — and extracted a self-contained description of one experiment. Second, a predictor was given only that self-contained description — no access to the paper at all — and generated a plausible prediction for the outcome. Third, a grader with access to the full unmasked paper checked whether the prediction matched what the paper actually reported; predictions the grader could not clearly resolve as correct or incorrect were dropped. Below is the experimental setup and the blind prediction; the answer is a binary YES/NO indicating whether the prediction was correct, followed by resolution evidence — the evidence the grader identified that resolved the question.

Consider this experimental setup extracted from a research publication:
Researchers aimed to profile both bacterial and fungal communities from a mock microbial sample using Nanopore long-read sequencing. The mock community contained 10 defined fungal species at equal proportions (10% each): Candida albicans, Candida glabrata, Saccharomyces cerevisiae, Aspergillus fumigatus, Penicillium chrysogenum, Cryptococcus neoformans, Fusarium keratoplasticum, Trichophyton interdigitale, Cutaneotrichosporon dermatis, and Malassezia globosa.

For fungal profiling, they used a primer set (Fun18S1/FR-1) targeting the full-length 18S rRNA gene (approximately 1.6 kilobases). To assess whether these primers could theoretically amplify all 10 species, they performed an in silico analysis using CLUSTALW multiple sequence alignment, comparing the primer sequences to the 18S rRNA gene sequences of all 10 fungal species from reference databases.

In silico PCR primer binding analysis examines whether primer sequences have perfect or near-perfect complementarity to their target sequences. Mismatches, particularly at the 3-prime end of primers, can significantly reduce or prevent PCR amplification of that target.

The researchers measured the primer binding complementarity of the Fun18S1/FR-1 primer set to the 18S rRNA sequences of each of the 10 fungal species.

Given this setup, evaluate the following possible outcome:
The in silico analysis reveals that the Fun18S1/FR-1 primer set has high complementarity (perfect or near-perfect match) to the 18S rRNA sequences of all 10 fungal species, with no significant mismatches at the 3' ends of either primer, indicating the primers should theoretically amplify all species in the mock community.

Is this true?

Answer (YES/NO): YES